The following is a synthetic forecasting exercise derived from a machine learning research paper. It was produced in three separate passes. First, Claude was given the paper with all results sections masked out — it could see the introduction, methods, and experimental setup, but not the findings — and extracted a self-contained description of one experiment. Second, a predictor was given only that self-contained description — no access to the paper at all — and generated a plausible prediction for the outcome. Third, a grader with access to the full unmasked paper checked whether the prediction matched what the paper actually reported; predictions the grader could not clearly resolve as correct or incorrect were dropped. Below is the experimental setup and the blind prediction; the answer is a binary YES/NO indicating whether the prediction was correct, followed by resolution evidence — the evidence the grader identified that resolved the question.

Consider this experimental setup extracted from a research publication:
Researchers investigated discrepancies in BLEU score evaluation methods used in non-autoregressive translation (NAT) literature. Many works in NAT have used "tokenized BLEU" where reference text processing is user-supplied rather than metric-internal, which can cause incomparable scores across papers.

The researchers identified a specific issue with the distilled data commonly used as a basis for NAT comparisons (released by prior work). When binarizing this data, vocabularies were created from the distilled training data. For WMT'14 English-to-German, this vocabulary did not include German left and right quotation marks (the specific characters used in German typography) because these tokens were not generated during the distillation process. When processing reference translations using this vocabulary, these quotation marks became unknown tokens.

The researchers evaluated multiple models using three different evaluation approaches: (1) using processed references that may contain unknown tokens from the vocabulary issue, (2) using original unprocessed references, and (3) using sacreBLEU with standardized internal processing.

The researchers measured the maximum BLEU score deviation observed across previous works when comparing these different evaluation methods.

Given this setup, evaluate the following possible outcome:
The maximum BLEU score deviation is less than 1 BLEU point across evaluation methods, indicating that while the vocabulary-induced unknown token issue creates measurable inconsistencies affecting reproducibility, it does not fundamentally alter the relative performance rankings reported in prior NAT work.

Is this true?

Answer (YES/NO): NO